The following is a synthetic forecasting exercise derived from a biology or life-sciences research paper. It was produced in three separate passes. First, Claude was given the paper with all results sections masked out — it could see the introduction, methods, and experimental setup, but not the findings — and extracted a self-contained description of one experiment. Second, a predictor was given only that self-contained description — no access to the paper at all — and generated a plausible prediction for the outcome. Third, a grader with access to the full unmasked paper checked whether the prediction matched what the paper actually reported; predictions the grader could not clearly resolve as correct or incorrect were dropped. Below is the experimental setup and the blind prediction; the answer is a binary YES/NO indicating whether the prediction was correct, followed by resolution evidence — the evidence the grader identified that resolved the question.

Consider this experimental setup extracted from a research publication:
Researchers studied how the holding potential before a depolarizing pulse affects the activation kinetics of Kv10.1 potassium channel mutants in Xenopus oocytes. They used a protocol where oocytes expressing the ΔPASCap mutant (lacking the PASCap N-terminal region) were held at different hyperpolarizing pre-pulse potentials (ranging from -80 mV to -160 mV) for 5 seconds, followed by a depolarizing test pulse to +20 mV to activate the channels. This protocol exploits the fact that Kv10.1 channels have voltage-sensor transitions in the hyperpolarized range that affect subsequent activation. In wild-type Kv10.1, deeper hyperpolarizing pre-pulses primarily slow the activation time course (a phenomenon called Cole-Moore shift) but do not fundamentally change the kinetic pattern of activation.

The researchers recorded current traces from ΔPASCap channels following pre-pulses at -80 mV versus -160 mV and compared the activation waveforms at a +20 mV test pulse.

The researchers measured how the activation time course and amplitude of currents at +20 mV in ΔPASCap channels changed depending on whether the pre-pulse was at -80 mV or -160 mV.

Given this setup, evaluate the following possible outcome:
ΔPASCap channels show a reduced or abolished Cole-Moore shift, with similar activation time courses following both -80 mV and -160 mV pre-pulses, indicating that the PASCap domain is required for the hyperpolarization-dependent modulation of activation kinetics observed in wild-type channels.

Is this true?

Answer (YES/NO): NO